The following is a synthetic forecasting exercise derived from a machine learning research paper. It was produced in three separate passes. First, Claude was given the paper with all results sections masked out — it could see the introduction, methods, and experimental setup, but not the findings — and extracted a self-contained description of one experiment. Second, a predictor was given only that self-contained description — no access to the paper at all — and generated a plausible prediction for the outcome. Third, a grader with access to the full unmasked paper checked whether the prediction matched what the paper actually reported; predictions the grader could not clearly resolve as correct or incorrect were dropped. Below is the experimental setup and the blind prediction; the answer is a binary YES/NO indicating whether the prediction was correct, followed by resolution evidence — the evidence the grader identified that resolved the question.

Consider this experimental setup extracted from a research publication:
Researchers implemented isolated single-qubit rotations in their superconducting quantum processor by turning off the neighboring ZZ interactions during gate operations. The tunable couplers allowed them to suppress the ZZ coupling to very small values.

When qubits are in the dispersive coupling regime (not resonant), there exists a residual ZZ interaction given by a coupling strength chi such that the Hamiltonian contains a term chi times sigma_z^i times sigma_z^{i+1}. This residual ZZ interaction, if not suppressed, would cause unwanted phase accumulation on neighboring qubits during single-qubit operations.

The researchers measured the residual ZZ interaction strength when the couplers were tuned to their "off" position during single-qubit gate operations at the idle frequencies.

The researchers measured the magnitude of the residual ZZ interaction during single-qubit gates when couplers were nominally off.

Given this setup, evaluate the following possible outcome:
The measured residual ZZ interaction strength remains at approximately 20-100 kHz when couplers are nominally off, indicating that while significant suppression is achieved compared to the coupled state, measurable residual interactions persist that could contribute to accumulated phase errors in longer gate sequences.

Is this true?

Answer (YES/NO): NO